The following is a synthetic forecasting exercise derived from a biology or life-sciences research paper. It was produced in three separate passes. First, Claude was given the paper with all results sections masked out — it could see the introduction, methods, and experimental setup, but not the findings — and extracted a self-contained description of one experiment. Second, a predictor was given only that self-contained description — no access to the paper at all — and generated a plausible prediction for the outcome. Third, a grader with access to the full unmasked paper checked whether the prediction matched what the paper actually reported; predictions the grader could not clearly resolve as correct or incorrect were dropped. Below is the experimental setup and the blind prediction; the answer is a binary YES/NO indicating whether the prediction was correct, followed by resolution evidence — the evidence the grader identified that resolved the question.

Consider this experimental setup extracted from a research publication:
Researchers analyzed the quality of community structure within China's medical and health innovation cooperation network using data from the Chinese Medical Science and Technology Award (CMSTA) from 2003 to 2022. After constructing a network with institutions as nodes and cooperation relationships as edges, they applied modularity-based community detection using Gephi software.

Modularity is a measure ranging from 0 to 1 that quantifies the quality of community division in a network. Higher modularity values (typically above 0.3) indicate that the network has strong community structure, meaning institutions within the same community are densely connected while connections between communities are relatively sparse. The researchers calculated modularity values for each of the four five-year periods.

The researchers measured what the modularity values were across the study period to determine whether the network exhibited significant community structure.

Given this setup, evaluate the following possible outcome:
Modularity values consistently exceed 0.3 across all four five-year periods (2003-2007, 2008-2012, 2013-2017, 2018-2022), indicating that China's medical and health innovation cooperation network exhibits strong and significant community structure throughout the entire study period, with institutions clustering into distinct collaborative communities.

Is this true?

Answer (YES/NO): YES